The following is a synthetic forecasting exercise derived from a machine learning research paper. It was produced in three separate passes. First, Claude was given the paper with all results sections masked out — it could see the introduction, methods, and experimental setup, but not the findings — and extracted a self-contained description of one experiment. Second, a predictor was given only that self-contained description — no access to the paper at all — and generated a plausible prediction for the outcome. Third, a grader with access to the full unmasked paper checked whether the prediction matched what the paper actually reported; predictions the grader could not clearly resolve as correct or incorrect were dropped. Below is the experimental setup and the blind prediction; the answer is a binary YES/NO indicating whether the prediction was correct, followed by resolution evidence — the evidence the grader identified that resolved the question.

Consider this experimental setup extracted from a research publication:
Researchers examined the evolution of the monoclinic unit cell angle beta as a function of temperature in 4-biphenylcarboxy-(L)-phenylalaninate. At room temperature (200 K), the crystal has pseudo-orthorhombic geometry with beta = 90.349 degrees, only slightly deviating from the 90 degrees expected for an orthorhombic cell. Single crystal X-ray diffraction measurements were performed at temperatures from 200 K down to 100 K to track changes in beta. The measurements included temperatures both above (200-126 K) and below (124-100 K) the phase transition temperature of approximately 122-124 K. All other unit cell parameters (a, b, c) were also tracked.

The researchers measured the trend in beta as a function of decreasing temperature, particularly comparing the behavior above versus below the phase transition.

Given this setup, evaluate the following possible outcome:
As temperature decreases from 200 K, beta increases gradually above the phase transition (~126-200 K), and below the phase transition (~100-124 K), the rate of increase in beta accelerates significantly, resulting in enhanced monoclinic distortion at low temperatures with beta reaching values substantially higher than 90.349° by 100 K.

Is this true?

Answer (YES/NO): NO